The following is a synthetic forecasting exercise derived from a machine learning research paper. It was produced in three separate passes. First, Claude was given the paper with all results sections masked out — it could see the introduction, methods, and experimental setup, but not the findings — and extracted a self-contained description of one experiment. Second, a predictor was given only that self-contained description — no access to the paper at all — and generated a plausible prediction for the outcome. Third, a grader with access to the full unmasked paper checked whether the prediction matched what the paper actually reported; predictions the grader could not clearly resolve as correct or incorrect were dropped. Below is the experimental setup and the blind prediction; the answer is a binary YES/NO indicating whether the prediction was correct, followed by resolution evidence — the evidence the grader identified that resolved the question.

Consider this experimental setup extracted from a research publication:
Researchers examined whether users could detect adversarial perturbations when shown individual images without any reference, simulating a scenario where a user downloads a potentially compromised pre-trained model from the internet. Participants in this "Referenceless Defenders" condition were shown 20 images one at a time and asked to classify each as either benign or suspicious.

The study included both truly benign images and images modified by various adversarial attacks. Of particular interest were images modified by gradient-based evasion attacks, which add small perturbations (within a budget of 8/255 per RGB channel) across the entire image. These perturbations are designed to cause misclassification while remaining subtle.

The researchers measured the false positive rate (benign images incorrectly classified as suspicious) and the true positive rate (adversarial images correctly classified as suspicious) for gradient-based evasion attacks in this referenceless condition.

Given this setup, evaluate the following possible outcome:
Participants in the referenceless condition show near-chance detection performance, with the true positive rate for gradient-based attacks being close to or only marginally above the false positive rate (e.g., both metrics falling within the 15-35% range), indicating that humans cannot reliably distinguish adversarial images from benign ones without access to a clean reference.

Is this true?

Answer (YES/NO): NO